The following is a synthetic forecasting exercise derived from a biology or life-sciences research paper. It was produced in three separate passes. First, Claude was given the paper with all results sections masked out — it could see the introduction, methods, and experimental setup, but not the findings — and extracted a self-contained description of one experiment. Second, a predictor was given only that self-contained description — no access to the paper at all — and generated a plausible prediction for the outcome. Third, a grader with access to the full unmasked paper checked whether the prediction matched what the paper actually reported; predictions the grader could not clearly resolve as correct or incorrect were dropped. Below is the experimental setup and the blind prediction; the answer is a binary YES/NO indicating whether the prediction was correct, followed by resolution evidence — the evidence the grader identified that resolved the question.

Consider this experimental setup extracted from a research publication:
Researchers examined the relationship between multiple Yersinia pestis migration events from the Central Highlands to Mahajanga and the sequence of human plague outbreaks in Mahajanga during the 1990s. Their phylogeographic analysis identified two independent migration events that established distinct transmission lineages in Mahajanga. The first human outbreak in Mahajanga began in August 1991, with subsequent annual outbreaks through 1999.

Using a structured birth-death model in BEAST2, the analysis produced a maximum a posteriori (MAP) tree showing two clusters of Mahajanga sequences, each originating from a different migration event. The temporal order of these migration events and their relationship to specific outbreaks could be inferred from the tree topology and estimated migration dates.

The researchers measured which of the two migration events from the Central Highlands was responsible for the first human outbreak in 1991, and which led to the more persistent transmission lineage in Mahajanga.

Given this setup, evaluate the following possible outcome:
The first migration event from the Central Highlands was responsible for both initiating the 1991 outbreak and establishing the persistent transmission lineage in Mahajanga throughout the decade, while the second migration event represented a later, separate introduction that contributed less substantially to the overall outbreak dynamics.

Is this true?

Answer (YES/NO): NO